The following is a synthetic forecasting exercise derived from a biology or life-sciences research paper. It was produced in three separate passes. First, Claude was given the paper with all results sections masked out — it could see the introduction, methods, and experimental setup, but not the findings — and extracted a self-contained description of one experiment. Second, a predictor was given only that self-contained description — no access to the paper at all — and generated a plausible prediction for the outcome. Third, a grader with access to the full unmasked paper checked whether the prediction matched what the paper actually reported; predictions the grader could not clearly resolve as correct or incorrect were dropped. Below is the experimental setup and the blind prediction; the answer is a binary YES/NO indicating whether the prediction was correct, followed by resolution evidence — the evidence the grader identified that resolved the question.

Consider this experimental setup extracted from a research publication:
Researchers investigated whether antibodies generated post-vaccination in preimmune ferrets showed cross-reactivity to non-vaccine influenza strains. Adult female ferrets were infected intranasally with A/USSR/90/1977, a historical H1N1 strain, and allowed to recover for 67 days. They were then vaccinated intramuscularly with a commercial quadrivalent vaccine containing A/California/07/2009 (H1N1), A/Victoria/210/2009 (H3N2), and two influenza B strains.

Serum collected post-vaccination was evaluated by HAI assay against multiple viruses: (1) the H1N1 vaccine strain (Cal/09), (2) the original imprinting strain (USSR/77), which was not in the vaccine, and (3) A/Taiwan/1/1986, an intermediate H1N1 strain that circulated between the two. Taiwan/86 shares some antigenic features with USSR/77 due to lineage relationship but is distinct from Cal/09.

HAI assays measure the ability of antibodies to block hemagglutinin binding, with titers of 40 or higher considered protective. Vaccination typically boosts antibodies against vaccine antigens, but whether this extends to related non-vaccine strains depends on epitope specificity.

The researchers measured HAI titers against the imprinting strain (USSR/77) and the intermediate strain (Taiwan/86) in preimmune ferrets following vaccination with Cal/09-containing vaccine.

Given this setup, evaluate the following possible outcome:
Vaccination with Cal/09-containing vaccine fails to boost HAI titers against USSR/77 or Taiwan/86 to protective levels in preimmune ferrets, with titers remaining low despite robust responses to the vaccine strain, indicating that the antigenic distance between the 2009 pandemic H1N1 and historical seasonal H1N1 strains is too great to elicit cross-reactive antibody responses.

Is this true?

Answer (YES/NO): NO